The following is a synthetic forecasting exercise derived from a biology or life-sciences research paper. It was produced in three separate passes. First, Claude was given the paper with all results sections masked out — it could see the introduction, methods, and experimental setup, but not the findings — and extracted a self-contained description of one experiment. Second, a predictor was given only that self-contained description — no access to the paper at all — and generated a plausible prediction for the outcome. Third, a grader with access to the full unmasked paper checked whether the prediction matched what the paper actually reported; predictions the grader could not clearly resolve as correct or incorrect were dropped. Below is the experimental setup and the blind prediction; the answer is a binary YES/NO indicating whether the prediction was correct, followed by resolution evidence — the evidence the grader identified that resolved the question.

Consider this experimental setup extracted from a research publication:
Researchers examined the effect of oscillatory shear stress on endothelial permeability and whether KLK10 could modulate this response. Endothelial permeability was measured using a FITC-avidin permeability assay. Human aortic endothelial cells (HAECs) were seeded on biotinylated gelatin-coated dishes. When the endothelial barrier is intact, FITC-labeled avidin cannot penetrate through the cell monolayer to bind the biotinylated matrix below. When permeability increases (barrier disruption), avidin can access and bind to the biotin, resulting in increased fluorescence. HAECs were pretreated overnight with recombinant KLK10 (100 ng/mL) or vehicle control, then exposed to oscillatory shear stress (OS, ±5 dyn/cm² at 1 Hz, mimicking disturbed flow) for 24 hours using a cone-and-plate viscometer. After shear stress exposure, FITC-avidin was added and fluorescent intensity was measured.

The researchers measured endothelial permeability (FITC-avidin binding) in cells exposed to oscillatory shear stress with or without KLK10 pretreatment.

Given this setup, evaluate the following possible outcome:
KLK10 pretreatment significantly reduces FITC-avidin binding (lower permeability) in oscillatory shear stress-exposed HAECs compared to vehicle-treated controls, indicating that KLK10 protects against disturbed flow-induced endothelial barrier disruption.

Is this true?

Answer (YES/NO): YES